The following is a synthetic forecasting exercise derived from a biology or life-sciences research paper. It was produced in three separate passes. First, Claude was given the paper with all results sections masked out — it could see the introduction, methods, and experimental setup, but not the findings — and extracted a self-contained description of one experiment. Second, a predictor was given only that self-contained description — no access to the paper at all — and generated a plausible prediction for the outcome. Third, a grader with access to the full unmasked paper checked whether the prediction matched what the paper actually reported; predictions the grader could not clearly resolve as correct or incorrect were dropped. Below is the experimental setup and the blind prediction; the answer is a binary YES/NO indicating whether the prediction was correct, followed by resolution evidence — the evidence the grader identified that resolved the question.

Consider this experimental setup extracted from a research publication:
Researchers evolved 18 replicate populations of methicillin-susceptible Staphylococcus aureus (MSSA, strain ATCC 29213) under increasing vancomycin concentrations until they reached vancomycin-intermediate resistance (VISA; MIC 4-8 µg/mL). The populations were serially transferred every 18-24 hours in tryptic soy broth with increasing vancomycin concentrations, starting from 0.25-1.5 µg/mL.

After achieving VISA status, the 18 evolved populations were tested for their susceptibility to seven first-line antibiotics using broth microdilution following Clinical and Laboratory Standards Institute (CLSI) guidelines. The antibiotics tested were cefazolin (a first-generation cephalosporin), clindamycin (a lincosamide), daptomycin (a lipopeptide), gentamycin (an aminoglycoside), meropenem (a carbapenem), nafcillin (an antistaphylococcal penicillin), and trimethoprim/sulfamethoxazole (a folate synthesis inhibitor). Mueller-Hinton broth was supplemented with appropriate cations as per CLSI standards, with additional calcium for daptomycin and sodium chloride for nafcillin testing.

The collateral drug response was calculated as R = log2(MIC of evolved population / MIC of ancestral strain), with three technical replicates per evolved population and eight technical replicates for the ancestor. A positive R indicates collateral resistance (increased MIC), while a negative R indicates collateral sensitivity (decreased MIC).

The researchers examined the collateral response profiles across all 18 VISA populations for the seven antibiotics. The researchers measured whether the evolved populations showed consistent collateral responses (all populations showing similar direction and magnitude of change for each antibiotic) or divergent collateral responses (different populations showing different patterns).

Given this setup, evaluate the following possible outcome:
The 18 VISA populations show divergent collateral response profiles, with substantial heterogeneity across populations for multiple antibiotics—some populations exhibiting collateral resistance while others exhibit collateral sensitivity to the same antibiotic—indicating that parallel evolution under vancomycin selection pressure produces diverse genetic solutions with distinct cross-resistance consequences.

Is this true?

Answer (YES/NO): YES